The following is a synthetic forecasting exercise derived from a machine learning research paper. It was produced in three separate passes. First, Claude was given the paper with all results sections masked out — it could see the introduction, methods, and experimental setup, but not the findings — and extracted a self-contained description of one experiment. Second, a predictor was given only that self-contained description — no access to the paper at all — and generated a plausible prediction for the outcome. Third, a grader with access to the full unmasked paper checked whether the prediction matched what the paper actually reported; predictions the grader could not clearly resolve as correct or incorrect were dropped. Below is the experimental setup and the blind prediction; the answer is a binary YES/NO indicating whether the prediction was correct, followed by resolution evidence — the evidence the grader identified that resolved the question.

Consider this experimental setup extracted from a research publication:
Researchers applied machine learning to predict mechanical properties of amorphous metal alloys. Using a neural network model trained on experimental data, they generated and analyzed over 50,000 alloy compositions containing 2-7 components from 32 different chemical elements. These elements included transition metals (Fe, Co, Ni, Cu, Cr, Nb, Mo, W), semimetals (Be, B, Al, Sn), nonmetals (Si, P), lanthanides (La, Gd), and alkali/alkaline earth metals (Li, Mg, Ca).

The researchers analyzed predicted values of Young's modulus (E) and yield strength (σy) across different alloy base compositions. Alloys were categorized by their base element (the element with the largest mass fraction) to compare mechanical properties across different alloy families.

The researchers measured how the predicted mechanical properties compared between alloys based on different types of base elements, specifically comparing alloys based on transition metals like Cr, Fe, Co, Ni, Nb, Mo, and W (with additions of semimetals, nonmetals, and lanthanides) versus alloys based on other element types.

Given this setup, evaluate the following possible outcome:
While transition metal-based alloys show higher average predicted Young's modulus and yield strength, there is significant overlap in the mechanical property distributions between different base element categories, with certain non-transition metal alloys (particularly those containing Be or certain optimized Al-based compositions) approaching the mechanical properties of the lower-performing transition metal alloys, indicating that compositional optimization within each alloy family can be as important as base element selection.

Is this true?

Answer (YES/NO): NO